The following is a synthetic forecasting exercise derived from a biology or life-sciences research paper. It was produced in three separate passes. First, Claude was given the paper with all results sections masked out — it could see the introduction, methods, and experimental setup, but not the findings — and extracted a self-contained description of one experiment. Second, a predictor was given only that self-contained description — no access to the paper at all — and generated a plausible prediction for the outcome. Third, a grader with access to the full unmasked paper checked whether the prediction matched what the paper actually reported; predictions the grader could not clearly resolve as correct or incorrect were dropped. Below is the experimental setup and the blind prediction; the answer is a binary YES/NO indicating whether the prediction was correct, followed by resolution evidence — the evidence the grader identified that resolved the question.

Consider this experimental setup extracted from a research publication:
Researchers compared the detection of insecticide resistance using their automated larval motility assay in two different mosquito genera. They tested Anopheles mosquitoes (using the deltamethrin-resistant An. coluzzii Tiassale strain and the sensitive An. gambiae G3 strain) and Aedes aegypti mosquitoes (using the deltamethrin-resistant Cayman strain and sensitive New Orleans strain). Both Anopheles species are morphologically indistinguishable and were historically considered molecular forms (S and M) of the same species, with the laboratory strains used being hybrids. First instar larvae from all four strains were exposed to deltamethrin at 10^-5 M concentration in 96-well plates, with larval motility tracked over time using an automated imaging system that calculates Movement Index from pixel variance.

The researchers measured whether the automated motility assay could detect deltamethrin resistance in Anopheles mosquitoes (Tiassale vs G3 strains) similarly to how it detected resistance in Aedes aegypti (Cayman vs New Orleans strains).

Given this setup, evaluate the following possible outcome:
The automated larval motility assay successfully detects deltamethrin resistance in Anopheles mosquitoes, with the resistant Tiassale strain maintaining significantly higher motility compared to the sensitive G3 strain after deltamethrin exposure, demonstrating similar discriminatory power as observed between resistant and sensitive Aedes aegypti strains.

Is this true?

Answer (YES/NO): YES